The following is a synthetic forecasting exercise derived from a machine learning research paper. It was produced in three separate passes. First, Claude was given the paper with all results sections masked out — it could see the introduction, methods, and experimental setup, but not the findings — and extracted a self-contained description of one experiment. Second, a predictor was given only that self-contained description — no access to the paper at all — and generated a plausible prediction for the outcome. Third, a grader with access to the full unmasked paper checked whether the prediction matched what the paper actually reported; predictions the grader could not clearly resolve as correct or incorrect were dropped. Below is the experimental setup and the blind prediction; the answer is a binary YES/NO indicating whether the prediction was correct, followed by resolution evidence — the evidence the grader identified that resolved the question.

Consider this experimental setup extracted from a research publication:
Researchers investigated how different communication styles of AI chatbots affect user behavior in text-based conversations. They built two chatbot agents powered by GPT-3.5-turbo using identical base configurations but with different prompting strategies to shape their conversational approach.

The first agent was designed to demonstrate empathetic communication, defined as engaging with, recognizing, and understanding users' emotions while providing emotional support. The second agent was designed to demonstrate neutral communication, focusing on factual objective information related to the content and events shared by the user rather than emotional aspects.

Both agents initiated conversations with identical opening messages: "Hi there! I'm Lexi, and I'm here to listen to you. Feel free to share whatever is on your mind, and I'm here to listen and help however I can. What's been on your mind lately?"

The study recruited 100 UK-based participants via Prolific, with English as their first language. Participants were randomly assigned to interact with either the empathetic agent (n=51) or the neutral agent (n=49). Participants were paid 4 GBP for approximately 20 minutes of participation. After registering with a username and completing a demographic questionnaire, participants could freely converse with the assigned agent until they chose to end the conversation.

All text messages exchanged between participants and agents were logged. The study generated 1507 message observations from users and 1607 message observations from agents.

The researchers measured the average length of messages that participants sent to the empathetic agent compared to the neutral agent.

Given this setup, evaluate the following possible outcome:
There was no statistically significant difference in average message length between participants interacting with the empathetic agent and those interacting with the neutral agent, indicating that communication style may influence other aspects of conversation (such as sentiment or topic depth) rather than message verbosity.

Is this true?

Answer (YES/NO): NO